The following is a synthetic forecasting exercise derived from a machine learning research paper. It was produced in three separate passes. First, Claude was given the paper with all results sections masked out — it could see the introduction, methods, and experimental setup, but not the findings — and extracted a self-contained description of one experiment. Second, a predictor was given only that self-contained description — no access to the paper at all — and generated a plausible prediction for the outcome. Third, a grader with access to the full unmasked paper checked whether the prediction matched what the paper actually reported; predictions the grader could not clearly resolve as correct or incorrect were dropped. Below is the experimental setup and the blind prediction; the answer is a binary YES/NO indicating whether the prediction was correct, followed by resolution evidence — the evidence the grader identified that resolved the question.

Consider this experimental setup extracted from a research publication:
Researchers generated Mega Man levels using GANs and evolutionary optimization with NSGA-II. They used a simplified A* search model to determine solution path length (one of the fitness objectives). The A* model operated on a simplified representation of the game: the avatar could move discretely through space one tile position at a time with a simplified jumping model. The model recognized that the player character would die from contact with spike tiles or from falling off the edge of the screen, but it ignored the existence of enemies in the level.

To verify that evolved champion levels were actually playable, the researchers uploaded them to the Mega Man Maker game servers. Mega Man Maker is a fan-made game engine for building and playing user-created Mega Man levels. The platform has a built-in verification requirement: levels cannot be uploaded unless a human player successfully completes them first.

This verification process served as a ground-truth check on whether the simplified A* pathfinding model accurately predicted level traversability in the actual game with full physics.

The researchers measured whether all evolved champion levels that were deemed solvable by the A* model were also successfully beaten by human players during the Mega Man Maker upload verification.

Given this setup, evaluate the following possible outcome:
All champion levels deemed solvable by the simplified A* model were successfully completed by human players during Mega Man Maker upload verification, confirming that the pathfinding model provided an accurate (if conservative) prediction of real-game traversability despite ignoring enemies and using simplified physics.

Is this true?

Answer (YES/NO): YES